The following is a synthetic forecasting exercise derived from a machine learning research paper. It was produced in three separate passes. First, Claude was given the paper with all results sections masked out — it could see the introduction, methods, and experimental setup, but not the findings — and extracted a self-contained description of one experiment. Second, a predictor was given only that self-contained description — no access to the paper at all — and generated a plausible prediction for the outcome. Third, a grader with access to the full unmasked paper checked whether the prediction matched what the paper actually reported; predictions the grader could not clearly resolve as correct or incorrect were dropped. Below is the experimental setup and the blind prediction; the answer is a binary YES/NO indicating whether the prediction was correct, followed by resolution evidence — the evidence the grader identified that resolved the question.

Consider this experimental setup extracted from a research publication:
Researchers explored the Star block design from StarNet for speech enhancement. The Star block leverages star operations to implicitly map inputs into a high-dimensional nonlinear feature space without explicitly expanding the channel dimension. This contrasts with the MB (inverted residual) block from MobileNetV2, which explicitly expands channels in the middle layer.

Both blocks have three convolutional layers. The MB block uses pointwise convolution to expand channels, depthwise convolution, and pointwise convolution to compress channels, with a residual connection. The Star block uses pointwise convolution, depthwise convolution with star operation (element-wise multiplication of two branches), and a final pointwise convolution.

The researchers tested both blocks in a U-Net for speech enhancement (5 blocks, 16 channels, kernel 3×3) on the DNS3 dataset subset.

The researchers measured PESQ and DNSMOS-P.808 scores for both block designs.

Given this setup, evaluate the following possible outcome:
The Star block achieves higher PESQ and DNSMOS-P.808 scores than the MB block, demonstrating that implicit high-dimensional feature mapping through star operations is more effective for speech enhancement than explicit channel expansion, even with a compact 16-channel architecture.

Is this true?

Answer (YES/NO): NO